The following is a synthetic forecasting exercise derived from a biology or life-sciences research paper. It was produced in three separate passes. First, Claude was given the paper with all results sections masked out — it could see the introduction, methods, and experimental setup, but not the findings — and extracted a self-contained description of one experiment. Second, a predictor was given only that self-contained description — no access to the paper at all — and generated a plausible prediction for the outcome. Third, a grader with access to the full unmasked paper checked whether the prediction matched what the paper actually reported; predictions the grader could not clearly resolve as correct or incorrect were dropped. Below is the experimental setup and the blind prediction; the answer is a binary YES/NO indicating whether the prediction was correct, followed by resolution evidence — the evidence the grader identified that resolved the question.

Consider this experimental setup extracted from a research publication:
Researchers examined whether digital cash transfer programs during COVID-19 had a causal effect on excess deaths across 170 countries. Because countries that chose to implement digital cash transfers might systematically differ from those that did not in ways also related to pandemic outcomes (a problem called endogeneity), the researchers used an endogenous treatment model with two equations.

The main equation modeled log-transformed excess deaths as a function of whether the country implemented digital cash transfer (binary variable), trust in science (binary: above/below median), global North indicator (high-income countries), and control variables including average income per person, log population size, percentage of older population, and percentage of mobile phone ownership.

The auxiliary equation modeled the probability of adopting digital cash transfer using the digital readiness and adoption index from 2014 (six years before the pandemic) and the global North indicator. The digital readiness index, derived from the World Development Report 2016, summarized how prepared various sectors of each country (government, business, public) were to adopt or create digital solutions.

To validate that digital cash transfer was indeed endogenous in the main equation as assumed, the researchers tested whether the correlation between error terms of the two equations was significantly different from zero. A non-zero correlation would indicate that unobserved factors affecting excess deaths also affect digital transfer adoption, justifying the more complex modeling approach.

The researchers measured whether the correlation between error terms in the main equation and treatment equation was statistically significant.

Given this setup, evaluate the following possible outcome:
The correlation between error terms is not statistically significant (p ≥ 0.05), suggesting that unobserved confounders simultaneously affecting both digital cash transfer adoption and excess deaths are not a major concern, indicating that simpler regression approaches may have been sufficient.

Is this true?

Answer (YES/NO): NO